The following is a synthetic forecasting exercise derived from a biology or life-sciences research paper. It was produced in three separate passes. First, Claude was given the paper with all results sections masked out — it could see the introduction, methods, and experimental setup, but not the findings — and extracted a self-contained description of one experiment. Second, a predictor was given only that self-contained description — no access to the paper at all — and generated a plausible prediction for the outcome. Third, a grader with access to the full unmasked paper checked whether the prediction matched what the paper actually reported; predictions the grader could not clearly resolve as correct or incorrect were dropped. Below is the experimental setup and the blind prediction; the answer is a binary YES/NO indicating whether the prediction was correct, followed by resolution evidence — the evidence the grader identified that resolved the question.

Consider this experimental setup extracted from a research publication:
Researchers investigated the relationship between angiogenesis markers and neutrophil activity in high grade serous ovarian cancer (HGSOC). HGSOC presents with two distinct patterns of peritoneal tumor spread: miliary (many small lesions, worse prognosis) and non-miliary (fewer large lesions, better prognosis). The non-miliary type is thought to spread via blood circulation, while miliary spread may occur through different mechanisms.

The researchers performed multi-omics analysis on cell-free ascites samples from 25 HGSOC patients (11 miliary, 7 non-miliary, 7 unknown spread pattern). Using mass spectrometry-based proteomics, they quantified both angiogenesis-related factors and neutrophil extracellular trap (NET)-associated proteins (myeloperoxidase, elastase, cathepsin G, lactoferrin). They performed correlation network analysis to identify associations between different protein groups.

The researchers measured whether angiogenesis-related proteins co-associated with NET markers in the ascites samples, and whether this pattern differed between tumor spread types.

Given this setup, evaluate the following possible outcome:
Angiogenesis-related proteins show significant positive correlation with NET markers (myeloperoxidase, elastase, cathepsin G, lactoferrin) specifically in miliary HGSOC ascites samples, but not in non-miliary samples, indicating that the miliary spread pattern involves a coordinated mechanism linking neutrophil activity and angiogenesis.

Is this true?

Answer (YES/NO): NO